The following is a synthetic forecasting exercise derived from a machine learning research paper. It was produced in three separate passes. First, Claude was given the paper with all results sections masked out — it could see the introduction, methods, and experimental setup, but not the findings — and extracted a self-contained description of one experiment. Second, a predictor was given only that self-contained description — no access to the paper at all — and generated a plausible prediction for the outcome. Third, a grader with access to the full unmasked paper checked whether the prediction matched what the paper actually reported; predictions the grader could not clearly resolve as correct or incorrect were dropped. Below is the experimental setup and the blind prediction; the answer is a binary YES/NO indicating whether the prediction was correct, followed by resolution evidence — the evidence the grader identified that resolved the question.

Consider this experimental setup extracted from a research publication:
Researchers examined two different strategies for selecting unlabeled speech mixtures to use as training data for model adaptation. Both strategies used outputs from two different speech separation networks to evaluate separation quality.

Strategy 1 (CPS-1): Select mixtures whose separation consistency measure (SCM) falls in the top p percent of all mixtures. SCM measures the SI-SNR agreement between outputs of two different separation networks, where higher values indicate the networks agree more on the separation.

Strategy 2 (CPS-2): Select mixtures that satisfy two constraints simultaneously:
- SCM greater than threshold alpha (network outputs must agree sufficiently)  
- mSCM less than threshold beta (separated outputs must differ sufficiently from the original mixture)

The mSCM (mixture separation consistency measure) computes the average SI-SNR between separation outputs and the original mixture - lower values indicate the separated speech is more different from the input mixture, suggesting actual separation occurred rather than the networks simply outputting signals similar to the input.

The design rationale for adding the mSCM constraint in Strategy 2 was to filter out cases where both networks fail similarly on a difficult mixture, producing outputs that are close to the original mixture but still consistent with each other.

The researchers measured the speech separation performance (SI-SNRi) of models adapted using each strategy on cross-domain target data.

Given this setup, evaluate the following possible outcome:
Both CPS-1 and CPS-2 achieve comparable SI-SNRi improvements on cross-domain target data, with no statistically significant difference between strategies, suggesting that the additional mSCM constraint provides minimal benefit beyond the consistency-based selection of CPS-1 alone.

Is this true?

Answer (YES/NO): NO